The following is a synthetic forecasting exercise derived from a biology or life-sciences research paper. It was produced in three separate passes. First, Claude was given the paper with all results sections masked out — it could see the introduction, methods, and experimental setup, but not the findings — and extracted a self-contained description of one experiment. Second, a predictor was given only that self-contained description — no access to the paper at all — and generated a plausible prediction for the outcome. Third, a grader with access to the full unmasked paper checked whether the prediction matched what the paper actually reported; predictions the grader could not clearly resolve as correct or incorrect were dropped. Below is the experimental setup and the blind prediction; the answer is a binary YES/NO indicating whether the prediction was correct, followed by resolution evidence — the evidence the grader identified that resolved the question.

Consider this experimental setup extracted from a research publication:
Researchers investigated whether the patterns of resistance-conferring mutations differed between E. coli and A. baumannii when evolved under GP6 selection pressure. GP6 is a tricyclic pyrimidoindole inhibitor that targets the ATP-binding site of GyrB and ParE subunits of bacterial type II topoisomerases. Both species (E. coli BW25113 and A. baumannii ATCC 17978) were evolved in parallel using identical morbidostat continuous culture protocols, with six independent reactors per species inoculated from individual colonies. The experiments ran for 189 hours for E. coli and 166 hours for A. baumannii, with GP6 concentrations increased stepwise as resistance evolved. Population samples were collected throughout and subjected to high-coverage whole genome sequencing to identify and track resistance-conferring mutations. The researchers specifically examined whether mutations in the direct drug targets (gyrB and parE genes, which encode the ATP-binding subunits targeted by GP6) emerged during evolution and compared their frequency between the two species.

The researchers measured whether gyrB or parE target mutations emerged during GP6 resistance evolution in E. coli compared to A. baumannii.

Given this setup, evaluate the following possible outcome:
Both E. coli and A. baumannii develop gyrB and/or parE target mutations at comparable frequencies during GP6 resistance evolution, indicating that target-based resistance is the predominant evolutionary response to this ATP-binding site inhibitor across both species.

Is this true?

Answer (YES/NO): NO